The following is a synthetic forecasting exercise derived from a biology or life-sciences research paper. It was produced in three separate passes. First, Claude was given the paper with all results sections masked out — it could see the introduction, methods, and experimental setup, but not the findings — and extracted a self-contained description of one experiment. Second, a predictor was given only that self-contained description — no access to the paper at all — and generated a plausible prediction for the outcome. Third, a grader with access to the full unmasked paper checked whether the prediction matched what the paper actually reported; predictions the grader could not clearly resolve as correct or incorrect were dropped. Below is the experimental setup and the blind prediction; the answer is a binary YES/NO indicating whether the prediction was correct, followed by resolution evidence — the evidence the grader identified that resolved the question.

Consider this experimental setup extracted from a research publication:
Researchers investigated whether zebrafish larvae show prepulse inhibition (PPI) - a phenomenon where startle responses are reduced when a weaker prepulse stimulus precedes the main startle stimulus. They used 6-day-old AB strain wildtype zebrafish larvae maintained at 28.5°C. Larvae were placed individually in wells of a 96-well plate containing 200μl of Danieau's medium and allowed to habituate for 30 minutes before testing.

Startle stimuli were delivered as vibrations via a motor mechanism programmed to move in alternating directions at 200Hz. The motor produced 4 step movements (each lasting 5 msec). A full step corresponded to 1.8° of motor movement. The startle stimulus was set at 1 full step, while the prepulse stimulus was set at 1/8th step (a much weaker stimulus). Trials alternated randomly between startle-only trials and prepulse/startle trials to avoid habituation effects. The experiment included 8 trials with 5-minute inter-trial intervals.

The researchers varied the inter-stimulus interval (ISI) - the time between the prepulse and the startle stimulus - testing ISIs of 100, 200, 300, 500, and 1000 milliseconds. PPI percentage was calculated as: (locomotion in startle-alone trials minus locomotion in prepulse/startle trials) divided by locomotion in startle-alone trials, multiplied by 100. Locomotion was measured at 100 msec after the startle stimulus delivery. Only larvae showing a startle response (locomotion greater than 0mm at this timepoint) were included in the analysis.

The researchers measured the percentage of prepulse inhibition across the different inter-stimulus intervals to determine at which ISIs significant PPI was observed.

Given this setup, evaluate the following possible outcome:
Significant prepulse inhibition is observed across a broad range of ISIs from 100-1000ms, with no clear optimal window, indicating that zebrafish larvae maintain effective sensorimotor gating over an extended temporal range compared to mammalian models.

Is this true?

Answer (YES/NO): NO